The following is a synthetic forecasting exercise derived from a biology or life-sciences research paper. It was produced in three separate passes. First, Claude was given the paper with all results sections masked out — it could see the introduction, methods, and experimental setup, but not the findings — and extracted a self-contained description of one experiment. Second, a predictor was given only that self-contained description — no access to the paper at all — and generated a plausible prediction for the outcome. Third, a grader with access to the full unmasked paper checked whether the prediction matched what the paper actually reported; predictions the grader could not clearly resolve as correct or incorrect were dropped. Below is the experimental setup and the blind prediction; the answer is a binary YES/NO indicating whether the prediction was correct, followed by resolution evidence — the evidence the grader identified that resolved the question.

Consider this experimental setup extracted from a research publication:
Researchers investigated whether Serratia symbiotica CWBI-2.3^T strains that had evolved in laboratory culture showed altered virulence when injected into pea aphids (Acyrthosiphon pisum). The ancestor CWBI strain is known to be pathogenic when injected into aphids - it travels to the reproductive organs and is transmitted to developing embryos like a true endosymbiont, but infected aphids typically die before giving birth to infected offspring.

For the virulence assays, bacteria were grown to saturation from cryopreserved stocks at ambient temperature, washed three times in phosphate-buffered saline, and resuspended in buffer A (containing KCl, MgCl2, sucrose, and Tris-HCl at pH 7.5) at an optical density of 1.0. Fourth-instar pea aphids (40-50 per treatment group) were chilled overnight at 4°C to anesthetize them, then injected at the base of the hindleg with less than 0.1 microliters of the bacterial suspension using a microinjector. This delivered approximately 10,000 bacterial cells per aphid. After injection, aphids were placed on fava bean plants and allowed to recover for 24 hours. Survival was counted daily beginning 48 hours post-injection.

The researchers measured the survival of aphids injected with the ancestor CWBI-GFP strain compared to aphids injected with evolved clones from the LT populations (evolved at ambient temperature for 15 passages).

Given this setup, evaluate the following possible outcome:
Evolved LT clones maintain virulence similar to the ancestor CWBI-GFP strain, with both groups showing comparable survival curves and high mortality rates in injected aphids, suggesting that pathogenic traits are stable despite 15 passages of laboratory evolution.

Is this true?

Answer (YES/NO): NO